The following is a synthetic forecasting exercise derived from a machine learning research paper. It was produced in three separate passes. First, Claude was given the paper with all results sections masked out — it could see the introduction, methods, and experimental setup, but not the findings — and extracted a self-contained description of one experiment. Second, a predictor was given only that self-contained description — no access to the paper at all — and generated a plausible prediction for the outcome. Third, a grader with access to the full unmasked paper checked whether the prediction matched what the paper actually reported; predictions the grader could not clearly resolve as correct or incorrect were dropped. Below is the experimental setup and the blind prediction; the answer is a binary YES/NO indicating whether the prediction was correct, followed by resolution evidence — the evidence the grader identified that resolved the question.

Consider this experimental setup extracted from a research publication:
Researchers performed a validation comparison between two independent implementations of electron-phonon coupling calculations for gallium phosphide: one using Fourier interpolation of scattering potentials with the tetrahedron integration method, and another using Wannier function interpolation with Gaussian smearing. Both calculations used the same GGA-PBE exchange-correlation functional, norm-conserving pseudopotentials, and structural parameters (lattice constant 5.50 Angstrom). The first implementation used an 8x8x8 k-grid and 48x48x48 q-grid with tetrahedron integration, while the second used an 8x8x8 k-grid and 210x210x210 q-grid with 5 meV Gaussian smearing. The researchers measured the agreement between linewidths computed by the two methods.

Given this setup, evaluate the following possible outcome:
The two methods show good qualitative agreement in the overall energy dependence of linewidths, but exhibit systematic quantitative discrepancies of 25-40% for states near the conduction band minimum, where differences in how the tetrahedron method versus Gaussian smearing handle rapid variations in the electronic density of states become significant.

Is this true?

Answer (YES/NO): NO